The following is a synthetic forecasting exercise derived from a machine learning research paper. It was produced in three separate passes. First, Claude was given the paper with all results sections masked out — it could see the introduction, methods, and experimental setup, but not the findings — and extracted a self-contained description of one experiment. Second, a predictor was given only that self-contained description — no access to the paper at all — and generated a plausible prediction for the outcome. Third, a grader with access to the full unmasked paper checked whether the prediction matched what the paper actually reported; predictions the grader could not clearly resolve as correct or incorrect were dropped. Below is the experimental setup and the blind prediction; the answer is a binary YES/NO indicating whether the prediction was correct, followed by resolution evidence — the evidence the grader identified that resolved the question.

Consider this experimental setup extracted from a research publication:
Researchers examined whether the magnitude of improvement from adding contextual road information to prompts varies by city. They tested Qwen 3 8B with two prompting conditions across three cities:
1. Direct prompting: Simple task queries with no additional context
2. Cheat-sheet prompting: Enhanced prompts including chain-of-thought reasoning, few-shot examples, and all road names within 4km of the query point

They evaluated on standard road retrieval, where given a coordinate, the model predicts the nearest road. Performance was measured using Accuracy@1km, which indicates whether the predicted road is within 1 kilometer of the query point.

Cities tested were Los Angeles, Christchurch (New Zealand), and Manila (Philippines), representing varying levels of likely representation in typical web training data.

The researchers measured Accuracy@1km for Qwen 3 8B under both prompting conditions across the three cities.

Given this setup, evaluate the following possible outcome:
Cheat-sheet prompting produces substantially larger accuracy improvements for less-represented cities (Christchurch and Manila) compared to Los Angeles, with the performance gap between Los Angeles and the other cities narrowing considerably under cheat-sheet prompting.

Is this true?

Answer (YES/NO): NO